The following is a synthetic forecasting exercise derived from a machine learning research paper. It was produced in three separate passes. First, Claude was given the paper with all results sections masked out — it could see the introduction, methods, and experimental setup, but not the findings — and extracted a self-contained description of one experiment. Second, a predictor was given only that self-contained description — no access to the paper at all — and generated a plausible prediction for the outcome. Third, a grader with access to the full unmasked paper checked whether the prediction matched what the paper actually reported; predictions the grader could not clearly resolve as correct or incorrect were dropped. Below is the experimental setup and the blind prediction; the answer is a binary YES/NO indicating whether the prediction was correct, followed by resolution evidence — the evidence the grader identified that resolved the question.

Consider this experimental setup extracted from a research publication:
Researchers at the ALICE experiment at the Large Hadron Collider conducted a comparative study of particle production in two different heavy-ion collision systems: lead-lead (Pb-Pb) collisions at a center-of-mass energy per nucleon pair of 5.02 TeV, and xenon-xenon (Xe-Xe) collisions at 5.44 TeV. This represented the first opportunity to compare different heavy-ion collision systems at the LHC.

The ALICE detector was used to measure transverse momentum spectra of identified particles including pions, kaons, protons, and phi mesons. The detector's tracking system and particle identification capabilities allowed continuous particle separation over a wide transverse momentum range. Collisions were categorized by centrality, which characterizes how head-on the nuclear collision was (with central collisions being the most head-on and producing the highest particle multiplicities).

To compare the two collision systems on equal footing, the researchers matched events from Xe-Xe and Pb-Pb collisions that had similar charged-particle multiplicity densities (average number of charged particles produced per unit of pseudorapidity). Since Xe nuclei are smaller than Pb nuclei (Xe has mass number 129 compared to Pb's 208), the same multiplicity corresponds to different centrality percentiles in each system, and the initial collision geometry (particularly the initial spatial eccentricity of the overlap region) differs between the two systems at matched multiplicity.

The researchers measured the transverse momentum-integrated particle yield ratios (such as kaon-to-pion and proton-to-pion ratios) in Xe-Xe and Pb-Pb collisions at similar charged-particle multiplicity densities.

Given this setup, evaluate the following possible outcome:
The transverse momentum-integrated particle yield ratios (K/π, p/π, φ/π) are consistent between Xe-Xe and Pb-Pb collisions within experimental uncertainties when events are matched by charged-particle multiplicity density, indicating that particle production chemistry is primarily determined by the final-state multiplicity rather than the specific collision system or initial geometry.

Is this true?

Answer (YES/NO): YES